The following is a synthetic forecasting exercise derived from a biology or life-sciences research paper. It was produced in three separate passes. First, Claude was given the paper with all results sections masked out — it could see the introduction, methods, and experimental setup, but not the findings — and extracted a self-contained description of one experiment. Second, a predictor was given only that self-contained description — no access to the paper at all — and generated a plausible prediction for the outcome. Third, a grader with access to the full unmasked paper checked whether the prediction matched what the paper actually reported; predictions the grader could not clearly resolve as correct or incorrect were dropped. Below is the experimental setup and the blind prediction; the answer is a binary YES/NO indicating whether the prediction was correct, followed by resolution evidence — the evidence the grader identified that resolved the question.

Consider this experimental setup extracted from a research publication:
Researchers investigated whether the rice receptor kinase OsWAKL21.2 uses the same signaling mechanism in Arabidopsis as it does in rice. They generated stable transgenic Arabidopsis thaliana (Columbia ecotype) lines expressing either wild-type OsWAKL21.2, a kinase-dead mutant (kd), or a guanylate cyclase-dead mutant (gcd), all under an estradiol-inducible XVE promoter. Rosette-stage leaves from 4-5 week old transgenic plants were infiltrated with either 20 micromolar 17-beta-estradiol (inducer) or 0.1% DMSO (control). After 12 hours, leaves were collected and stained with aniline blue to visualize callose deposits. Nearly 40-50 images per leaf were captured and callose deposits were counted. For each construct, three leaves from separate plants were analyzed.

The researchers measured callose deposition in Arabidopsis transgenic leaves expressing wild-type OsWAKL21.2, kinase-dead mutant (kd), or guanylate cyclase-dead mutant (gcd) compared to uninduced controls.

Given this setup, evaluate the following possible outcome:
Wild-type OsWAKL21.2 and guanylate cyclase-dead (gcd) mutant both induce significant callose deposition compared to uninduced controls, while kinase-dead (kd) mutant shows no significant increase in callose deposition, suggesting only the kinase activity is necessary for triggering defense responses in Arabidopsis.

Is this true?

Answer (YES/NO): NO